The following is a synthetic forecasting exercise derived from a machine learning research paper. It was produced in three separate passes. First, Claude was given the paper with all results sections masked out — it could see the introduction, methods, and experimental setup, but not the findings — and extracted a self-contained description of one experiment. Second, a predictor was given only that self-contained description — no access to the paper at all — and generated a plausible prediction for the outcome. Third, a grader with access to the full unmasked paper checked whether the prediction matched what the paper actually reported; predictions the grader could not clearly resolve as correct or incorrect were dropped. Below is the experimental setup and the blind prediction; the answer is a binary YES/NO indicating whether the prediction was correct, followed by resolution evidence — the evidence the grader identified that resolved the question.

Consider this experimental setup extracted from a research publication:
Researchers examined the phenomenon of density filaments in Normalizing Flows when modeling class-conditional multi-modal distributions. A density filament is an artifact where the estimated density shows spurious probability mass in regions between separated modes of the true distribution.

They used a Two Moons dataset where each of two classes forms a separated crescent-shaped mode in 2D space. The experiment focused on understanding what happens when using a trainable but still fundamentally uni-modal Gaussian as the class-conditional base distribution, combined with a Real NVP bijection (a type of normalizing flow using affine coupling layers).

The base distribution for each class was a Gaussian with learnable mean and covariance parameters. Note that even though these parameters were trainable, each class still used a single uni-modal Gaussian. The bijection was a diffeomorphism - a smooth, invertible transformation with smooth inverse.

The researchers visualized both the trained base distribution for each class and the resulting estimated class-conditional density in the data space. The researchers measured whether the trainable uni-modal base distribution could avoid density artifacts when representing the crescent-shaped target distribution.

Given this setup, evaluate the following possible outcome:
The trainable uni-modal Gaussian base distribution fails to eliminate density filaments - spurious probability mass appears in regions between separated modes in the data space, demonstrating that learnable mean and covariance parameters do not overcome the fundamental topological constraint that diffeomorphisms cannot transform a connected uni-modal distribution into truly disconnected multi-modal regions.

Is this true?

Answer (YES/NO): YES